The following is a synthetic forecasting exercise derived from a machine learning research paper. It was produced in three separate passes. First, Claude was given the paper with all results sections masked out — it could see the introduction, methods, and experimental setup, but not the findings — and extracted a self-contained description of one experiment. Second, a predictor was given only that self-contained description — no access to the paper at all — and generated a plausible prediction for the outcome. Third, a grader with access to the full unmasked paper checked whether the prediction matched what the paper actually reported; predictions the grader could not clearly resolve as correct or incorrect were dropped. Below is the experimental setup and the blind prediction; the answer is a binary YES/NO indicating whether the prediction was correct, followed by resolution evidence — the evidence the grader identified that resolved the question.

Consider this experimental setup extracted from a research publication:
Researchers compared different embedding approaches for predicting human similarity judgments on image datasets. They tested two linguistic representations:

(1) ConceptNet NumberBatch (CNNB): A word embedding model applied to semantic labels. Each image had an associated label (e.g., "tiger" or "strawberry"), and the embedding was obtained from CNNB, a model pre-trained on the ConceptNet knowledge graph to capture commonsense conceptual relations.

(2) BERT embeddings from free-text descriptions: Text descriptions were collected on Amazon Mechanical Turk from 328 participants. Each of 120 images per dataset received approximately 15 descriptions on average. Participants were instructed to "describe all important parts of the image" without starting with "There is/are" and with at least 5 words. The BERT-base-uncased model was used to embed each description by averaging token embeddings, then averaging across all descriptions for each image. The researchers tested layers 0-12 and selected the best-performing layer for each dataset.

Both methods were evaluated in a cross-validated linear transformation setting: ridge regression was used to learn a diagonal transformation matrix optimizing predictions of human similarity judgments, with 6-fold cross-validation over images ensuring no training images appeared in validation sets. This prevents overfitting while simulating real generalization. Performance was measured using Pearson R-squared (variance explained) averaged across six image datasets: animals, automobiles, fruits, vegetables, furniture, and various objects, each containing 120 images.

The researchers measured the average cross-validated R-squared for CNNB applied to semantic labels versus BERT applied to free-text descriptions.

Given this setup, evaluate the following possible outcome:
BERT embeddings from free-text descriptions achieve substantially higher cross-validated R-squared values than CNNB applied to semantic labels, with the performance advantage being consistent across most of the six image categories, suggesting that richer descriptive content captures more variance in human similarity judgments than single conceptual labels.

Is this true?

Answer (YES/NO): NO